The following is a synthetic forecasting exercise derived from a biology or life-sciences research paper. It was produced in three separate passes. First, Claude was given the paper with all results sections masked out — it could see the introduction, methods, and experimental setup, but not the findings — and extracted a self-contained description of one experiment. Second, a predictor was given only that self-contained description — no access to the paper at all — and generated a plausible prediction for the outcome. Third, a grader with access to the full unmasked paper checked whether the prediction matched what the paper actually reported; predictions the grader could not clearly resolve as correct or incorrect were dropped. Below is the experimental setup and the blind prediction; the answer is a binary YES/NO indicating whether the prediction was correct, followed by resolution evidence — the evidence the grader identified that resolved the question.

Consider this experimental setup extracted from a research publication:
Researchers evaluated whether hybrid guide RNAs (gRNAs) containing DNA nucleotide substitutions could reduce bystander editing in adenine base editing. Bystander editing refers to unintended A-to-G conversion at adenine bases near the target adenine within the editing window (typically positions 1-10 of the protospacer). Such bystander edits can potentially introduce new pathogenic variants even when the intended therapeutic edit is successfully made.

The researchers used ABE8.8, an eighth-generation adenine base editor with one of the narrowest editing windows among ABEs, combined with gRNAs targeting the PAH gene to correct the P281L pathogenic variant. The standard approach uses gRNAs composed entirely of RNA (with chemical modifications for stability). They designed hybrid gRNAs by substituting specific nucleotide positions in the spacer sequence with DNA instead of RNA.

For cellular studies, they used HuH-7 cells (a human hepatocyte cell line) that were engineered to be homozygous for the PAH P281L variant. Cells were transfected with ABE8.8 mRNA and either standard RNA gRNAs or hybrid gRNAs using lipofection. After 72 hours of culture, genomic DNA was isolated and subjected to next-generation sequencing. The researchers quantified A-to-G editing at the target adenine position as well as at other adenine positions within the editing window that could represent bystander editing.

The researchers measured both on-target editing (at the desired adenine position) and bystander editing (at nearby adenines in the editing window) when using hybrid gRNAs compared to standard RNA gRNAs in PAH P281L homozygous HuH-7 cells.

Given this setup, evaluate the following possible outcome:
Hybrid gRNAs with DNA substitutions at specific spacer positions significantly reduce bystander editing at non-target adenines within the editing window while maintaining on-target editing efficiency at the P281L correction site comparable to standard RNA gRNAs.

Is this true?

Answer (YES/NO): YES